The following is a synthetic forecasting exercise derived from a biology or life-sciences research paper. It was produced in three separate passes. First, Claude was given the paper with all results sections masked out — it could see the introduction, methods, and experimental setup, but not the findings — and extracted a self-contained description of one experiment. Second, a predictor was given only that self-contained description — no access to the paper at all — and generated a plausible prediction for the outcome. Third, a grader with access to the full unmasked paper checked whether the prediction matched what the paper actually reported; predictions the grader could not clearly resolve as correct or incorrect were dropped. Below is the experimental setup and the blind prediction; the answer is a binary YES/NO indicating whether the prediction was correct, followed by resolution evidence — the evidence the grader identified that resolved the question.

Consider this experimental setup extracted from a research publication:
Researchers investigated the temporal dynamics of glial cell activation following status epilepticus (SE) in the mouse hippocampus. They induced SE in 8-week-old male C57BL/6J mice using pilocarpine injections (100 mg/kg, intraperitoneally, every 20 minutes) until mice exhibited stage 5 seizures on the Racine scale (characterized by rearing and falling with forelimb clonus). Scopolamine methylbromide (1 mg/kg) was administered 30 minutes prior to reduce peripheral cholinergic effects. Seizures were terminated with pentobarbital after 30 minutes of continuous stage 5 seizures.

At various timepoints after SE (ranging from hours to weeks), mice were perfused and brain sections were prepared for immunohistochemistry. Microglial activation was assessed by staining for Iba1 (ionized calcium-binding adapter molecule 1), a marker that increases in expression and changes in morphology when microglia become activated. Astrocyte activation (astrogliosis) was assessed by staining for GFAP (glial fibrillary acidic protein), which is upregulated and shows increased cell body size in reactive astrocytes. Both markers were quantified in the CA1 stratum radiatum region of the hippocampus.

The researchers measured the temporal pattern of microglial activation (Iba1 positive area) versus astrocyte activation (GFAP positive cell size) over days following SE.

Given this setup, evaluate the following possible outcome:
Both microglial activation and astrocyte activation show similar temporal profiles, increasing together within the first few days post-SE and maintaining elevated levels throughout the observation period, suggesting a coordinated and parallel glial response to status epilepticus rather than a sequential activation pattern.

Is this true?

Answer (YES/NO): NO